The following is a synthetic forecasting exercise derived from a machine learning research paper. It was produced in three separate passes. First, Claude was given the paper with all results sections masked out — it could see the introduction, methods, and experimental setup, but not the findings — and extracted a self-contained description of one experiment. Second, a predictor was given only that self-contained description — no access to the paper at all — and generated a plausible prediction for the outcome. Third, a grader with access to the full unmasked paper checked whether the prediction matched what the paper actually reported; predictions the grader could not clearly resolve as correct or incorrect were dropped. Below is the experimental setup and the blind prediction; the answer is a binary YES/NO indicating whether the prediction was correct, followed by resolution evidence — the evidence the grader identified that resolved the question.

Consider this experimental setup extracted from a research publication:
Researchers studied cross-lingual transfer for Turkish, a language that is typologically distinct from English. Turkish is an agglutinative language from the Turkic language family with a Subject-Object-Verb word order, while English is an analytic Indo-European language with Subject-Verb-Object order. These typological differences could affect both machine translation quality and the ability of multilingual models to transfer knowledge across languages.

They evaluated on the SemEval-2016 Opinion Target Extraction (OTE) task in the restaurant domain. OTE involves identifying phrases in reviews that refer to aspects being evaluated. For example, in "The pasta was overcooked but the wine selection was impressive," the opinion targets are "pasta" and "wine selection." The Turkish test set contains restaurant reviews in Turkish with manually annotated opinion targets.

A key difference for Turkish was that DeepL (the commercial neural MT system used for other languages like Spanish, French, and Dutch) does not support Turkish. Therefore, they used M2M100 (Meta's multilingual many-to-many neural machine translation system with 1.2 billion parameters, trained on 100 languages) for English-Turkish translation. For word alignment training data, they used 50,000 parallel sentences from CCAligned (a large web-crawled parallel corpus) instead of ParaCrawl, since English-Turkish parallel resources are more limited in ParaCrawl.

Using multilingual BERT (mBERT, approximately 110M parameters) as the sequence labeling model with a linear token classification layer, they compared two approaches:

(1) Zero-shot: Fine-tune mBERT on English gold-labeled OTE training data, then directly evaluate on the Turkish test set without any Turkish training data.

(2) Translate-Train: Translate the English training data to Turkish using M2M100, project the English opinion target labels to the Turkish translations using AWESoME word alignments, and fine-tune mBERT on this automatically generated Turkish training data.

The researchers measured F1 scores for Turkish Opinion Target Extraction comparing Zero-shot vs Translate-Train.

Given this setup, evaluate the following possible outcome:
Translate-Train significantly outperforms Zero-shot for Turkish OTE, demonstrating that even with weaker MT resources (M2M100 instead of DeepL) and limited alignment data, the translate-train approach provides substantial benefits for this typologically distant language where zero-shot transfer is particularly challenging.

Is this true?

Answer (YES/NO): NO